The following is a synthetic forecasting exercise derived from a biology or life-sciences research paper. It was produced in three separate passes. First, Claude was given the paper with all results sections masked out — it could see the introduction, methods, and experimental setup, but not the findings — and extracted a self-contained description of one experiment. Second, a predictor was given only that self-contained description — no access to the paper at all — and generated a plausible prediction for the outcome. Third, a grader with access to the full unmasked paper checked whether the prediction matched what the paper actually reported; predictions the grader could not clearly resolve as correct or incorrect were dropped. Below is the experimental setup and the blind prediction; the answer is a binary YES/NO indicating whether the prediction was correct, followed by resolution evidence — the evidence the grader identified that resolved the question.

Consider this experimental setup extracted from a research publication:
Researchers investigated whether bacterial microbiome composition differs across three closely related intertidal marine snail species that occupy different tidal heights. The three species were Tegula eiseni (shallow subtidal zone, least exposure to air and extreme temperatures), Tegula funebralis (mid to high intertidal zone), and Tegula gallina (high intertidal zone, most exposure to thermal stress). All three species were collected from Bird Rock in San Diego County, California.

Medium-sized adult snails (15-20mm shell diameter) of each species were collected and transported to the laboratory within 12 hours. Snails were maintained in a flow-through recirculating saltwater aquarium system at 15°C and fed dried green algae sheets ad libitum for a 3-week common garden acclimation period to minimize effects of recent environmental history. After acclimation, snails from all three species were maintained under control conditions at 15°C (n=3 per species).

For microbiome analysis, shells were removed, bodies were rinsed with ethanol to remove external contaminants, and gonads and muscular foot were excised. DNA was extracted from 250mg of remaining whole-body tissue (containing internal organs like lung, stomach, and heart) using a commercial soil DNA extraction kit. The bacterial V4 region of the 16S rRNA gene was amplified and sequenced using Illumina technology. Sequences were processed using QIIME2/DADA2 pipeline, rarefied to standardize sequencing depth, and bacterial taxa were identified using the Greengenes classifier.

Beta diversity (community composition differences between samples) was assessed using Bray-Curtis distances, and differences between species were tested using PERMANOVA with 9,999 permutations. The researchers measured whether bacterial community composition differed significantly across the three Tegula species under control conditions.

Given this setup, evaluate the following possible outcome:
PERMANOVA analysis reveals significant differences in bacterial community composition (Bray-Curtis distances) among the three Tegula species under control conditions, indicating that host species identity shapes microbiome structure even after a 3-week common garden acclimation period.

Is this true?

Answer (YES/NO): YES